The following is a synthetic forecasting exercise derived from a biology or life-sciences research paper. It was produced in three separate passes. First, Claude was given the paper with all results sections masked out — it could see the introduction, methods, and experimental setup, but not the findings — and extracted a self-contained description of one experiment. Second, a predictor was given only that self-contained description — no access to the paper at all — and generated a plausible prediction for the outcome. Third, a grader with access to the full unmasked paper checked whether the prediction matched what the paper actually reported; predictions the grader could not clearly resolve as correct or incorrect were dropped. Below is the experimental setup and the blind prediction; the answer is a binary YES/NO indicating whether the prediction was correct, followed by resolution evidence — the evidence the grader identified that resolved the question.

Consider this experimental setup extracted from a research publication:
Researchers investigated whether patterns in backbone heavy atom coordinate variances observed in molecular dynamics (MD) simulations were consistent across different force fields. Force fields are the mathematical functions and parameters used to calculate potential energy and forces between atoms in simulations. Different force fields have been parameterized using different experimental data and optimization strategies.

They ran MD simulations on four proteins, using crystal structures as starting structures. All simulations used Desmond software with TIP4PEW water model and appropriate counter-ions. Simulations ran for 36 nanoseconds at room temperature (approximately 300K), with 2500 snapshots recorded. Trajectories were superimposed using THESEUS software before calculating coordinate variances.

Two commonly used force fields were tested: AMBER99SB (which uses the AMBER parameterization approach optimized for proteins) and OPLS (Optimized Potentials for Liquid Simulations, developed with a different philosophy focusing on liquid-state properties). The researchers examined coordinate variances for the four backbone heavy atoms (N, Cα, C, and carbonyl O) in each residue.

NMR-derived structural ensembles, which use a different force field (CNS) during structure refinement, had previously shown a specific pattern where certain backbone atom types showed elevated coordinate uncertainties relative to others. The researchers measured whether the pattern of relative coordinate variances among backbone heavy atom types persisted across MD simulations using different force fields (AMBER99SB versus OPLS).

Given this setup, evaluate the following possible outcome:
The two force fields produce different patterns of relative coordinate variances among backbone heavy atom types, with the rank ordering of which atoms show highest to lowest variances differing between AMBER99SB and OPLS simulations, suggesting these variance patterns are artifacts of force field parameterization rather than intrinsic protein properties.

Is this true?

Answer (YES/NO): NO